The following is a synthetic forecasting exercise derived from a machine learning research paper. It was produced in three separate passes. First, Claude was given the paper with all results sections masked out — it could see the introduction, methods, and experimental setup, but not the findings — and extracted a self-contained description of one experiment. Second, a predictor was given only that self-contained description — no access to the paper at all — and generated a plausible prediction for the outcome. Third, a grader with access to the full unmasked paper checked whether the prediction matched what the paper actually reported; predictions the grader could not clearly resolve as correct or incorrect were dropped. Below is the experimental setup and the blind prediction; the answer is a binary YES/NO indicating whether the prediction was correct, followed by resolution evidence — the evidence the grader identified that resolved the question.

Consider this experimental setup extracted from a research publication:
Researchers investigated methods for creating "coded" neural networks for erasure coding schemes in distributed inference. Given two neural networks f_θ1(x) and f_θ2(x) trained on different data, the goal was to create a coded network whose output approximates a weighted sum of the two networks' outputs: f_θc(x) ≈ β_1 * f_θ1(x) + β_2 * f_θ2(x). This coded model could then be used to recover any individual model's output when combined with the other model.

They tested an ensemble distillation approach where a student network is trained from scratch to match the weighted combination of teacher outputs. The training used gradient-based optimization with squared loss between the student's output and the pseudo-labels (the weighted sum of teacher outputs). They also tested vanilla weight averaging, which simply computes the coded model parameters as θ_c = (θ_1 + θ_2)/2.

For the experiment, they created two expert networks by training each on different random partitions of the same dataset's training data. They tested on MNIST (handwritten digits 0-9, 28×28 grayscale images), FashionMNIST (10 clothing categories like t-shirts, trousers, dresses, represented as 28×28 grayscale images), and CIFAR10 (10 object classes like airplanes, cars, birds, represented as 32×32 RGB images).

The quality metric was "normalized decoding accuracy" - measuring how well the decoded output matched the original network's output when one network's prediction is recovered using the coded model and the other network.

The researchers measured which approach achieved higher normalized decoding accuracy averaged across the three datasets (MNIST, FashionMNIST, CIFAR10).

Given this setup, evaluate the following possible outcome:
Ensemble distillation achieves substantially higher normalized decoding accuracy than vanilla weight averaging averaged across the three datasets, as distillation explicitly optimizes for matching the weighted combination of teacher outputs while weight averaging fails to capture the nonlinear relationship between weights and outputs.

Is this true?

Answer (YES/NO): NO